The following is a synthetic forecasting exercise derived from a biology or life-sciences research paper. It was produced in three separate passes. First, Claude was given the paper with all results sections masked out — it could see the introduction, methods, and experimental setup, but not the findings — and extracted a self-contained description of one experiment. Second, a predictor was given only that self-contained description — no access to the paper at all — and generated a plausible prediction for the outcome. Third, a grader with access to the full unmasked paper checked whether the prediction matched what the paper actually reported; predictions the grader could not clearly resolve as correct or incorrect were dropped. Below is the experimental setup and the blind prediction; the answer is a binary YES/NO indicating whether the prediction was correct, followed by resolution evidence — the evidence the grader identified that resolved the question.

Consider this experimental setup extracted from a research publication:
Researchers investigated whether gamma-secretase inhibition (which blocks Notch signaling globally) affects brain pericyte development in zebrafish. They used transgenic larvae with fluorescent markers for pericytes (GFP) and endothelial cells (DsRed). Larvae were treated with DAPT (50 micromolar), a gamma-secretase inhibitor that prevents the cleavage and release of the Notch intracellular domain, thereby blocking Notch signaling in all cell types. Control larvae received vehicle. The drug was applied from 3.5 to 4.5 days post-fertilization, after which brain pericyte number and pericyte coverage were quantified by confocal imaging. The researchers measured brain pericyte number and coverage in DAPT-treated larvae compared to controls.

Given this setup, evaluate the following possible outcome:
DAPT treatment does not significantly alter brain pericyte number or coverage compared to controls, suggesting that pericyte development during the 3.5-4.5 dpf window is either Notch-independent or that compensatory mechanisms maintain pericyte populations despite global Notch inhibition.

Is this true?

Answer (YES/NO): NO